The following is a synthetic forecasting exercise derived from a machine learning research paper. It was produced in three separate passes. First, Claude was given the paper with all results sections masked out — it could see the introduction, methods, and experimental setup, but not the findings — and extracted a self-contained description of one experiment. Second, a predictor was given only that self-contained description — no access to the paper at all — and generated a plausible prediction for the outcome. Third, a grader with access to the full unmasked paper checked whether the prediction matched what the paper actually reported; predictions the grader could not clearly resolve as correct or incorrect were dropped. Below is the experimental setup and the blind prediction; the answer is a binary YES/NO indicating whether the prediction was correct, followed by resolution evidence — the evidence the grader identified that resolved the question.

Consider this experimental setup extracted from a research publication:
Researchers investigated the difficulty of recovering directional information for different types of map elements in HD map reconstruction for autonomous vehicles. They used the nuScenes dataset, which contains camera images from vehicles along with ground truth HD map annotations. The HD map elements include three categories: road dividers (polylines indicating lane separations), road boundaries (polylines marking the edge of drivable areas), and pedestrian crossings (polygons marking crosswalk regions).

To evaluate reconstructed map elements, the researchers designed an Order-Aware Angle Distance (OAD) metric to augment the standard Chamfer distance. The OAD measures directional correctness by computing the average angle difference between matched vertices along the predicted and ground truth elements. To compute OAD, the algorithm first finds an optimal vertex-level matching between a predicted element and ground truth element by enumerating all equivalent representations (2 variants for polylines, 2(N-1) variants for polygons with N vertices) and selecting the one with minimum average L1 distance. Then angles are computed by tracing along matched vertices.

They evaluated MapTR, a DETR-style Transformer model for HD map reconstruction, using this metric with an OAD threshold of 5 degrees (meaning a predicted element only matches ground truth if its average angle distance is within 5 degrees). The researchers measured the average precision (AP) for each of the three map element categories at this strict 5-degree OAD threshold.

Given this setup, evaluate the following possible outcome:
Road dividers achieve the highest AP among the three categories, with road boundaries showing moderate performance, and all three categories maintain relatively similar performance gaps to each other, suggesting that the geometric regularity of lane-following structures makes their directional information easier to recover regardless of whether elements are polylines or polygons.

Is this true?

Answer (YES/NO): NO